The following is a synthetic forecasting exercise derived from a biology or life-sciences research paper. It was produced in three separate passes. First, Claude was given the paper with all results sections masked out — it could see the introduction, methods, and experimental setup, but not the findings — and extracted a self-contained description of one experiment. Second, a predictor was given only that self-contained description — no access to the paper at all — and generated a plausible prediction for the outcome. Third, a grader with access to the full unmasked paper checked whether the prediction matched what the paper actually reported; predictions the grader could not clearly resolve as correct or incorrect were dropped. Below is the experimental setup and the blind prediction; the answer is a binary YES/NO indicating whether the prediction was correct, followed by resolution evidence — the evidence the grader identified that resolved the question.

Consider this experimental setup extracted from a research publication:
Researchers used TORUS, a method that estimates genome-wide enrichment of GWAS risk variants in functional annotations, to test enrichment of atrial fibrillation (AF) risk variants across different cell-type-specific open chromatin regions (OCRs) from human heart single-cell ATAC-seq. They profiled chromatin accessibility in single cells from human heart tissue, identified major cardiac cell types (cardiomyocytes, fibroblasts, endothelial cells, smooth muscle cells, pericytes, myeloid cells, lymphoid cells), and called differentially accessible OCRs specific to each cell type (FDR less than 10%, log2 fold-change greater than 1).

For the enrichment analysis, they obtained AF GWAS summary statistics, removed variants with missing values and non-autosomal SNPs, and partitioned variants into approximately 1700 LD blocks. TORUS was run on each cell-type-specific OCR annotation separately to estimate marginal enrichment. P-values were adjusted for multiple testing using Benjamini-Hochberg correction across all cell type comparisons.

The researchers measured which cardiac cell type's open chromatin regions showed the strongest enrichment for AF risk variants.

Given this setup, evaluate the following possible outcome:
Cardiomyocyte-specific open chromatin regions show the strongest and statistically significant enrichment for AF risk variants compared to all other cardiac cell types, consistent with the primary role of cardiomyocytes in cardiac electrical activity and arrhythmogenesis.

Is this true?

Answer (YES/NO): YES